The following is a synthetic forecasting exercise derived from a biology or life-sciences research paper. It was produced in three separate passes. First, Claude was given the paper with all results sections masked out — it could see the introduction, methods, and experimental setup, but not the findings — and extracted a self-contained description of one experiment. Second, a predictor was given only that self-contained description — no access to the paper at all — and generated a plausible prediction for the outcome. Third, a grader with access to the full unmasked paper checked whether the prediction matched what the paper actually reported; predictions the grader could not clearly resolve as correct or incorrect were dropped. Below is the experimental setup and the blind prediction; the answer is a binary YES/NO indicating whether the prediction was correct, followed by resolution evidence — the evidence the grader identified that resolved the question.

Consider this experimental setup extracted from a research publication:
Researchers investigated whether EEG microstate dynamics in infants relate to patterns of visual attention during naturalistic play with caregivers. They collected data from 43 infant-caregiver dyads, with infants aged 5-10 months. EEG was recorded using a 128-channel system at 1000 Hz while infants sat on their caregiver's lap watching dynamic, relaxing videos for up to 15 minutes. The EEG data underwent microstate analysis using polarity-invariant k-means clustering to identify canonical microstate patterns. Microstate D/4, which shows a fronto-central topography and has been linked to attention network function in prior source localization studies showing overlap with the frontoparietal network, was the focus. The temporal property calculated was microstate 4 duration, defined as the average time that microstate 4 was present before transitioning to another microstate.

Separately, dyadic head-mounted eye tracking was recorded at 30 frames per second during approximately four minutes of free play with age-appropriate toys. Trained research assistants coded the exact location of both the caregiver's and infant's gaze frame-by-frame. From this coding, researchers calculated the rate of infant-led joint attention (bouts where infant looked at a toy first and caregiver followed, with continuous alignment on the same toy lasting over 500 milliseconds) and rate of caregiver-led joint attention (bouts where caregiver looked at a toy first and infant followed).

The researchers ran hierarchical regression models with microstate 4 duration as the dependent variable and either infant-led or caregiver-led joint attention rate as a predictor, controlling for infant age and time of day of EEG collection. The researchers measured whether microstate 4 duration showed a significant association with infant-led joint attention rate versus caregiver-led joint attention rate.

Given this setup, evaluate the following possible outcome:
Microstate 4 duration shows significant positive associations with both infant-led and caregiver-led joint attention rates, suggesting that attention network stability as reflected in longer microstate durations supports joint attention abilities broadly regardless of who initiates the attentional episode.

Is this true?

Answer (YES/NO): NO